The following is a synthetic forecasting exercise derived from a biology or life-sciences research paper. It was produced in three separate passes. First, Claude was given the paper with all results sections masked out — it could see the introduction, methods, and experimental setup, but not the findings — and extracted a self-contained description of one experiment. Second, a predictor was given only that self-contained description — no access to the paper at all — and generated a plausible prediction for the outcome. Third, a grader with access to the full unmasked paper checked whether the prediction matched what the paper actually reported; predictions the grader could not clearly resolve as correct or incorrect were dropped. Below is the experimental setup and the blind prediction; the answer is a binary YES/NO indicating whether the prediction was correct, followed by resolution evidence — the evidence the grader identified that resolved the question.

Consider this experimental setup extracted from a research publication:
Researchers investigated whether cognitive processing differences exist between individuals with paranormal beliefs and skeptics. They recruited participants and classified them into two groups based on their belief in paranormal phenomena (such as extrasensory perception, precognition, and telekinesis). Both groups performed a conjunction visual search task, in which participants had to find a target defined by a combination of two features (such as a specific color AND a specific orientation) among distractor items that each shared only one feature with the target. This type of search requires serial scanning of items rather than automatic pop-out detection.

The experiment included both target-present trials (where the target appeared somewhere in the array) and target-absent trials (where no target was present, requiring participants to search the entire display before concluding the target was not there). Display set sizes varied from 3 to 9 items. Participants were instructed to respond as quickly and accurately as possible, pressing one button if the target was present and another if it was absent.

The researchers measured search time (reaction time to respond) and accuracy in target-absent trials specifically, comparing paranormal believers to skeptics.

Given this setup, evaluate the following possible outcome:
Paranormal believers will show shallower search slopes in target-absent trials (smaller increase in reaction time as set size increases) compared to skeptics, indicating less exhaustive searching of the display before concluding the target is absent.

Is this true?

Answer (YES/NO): YES